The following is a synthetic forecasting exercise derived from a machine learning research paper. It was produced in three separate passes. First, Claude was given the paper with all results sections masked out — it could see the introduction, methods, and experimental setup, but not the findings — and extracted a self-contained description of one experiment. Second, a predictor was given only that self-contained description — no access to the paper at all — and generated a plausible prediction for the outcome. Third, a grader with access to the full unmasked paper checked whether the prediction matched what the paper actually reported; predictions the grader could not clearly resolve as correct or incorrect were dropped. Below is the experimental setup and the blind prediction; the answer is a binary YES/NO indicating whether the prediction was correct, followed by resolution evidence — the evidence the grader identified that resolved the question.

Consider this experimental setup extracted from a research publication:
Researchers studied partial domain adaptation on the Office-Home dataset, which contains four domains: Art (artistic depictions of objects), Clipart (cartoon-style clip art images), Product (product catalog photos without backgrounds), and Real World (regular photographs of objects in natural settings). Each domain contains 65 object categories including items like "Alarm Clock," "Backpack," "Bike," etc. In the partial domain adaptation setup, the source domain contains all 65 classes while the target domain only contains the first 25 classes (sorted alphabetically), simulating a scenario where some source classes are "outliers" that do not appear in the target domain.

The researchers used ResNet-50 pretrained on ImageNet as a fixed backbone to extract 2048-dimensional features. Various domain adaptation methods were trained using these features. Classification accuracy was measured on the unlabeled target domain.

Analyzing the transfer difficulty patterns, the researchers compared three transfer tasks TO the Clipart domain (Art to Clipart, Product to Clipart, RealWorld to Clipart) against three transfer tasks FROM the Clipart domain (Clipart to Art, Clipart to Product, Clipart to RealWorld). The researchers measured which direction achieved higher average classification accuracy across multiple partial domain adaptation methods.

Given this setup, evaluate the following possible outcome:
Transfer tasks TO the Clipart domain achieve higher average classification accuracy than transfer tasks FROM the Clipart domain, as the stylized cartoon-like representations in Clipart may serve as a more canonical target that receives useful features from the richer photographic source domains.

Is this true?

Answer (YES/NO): NO